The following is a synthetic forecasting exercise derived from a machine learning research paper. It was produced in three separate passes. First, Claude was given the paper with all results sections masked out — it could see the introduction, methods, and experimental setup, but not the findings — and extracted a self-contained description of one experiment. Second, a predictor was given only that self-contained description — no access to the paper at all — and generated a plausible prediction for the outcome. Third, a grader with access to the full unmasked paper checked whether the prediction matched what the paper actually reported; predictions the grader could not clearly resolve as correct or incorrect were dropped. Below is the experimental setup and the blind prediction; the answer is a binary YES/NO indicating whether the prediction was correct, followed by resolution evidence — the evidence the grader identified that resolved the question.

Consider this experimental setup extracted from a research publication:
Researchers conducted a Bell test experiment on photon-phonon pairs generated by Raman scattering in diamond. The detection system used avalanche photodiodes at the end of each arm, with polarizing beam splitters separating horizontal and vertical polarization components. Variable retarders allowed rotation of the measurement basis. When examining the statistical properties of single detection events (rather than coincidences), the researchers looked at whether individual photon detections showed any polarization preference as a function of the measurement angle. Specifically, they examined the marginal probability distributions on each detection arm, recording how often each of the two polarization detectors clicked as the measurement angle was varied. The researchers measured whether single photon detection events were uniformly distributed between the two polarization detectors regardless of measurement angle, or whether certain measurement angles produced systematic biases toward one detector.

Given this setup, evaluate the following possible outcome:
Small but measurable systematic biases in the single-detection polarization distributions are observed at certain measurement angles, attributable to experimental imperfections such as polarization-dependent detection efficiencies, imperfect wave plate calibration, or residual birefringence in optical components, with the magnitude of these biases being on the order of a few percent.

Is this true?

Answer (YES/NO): NO